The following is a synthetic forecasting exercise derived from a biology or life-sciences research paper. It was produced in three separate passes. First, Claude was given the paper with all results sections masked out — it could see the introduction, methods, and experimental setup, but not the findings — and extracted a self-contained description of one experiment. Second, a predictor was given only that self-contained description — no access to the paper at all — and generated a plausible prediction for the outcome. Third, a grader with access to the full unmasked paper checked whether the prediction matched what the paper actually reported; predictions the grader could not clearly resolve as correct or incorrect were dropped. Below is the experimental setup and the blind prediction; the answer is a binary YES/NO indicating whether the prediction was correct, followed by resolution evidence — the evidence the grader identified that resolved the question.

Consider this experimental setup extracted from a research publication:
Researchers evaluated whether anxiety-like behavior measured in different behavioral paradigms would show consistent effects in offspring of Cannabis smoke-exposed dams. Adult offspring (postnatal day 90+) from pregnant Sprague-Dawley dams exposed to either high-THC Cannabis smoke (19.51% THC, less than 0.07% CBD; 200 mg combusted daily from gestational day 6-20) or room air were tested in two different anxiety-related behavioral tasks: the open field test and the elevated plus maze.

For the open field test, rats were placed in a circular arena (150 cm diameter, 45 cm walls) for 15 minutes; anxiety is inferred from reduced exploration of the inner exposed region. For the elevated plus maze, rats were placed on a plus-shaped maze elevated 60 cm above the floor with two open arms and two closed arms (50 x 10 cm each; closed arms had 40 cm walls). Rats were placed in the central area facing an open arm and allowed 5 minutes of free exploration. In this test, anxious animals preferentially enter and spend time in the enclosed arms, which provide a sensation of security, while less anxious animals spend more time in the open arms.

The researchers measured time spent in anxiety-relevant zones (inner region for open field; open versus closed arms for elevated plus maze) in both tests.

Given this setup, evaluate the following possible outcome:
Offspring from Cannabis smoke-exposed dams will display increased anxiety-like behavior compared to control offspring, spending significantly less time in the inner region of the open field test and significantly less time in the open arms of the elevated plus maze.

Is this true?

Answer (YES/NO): NO